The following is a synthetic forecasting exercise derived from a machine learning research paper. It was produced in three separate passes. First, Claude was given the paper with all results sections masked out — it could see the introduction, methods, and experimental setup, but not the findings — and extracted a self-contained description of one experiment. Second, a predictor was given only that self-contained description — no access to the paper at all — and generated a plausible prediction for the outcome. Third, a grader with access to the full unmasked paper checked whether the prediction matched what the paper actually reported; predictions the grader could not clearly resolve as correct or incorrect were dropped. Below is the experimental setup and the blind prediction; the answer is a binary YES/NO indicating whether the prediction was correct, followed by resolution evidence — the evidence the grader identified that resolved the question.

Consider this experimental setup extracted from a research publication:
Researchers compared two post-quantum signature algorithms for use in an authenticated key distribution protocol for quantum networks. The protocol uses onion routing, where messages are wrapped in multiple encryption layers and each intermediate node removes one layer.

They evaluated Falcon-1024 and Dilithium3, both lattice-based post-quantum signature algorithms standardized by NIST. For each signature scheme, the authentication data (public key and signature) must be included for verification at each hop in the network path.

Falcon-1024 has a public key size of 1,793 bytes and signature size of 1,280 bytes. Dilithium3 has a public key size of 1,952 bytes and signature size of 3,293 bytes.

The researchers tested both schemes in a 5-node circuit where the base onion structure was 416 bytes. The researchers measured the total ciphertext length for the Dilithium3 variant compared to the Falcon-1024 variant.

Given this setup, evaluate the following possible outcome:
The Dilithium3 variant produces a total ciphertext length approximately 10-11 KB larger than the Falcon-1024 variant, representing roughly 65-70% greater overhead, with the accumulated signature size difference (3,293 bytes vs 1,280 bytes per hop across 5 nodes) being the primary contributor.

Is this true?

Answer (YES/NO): YES